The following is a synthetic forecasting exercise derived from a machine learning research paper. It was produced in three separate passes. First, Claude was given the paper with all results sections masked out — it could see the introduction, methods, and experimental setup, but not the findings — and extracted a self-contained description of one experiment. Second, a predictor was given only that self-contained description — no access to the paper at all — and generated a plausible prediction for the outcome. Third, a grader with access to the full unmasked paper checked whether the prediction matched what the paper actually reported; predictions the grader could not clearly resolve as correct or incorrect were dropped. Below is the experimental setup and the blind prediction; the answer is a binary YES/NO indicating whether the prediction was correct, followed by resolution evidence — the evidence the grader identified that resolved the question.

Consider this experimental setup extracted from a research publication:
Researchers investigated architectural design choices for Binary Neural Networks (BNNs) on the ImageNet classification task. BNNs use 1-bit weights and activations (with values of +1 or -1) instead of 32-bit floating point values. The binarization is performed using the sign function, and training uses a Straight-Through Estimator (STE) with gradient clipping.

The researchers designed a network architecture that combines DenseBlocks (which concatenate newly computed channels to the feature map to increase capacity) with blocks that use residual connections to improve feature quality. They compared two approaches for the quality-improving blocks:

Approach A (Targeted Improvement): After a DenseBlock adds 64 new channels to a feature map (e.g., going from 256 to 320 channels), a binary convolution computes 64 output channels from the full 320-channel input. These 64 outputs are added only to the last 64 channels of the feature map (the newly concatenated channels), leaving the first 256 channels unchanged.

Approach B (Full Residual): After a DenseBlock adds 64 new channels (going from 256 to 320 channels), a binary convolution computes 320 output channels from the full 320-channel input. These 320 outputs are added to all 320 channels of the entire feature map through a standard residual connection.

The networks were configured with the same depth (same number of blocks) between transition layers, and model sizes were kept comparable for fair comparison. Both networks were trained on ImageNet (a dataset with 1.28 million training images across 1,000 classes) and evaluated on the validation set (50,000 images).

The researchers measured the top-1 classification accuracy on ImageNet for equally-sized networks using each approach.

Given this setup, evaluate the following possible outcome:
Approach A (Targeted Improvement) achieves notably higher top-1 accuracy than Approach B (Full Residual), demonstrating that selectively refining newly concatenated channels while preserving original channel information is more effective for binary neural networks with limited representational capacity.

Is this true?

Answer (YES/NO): YES